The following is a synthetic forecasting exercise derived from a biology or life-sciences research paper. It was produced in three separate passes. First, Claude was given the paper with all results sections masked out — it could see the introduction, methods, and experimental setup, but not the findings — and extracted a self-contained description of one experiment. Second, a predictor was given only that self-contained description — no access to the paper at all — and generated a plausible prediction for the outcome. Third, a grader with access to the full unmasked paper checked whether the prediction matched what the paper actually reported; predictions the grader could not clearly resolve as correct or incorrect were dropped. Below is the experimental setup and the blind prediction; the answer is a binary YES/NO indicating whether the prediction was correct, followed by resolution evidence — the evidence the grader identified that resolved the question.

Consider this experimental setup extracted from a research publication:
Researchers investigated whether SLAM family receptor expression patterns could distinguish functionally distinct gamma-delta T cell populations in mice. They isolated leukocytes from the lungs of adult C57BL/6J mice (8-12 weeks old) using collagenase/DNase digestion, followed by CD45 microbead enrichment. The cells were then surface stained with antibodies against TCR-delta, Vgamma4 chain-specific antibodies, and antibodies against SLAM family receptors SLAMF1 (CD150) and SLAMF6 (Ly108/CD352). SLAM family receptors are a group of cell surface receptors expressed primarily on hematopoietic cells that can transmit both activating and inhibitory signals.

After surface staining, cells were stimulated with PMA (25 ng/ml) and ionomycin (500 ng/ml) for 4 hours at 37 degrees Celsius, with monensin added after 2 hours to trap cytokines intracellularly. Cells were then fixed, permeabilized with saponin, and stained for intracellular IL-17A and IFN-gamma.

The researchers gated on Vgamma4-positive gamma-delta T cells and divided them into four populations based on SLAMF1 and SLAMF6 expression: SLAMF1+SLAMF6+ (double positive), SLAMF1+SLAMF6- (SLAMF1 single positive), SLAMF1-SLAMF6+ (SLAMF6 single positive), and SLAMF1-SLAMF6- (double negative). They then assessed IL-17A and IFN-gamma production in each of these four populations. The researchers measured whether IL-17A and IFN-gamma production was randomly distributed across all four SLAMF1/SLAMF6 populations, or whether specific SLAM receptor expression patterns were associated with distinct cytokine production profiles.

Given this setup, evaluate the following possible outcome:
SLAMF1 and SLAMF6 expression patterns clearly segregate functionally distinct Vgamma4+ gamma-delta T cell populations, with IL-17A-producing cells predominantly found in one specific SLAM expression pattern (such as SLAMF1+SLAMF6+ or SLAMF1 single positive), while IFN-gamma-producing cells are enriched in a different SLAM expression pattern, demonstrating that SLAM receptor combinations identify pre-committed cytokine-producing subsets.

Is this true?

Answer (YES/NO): YES